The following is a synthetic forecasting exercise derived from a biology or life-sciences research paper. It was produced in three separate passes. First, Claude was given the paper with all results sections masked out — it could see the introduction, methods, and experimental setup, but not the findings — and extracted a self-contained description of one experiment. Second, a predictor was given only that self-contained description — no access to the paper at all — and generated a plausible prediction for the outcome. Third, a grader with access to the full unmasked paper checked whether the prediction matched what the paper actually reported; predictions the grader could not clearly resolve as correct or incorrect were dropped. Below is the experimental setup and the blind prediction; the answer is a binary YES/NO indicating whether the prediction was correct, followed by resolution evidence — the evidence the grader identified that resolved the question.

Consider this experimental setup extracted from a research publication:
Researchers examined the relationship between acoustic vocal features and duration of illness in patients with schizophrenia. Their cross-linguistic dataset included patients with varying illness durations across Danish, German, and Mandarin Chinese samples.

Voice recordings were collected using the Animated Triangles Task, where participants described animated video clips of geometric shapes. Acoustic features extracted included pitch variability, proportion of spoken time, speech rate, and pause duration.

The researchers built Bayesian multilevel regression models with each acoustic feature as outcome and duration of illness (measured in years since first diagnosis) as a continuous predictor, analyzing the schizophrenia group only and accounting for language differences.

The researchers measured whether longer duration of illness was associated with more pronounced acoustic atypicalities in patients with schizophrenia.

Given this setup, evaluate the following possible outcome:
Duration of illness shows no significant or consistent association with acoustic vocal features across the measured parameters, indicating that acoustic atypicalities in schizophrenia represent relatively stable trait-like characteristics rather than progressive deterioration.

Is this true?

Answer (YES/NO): YES